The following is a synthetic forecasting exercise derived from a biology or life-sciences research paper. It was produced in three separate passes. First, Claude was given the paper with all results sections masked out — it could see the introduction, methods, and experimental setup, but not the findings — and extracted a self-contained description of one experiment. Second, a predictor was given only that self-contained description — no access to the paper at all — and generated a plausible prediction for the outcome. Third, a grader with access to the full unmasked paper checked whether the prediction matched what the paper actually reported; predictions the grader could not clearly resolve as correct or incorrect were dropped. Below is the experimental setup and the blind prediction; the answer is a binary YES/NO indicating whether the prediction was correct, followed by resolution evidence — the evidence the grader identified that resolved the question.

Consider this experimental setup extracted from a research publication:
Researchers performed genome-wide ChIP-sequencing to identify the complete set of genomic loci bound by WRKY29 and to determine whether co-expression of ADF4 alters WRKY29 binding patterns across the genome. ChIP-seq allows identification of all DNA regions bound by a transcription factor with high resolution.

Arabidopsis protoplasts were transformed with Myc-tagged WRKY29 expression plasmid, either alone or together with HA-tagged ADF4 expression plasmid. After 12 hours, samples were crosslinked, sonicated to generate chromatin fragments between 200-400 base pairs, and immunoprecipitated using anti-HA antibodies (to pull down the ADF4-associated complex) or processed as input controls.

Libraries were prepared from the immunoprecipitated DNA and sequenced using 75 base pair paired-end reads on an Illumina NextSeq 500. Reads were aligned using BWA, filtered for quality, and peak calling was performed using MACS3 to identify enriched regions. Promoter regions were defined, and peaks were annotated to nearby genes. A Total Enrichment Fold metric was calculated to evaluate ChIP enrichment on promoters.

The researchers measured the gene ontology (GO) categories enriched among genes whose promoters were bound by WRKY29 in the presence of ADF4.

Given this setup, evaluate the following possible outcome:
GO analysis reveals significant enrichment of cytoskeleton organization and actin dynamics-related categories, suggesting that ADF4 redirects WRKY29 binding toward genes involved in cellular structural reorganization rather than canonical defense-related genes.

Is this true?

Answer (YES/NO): NO